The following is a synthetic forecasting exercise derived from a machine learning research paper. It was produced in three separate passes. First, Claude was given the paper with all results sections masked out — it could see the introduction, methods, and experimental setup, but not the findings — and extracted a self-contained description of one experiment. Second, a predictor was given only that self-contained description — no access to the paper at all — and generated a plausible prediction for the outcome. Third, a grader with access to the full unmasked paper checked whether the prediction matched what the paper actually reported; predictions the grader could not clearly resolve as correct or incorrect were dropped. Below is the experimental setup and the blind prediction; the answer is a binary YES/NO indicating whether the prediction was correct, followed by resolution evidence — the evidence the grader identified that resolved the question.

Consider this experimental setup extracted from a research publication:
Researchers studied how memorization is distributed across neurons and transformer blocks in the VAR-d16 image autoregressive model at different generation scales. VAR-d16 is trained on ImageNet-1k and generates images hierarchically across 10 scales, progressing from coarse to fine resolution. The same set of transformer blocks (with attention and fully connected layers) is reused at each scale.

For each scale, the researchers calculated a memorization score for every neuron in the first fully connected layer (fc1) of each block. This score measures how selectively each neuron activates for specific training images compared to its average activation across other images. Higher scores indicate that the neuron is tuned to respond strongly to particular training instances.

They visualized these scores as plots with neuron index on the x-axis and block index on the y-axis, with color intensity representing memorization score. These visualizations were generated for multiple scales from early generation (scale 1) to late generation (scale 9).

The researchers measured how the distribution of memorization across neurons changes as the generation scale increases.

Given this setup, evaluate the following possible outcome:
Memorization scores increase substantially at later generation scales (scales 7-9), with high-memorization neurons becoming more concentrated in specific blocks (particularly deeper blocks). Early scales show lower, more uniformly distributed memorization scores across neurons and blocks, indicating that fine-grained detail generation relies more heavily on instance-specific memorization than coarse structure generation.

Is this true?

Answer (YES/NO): NO